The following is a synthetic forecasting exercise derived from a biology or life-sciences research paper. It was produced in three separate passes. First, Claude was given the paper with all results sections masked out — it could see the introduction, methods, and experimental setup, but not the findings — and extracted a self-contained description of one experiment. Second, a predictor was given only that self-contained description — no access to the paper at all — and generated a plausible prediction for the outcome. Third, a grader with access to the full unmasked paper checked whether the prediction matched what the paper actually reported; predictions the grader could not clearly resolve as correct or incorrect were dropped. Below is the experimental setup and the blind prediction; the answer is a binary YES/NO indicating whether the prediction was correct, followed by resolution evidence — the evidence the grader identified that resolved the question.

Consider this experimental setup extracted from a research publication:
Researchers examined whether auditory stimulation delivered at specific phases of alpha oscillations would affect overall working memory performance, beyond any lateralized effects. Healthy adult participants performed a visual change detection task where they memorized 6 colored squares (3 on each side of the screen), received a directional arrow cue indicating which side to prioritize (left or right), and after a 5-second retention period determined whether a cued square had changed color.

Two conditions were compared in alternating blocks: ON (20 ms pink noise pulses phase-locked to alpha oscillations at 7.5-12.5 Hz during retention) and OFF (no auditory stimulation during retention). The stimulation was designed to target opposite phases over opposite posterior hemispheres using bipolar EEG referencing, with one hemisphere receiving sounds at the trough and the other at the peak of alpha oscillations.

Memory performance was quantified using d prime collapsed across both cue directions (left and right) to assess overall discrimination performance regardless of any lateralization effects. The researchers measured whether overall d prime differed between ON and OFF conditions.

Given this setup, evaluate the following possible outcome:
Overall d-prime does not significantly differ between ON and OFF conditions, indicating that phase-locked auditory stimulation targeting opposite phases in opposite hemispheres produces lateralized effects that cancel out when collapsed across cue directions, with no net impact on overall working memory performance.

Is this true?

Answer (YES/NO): YES